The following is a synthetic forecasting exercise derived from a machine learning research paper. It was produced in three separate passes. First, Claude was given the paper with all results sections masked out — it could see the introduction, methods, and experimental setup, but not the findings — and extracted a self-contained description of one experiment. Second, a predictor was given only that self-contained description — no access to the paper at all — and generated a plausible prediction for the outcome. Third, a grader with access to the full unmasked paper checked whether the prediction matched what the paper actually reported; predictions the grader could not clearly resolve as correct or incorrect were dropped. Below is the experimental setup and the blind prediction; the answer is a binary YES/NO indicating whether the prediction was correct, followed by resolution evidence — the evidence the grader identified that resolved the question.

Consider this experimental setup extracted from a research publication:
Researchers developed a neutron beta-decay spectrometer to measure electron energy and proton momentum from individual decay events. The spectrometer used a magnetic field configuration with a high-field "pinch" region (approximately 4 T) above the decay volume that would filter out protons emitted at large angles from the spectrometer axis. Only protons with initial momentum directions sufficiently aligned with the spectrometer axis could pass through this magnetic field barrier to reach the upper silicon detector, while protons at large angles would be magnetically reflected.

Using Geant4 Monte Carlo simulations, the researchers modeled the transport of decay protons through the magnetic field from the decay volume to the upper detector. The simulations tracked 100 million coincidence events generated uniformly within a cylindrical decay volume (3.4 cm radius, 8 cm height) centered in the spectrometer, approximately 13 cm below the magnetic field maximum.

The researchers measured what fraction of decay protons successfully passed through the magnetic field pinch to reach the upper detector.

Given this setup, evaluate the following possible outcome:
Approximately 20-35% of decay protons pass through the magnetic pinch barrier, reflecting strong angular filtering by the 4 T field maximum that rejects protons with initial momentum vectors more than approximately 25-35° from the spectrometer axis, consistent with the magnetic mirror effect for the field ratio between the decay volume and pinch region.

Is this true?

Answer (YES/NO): NO